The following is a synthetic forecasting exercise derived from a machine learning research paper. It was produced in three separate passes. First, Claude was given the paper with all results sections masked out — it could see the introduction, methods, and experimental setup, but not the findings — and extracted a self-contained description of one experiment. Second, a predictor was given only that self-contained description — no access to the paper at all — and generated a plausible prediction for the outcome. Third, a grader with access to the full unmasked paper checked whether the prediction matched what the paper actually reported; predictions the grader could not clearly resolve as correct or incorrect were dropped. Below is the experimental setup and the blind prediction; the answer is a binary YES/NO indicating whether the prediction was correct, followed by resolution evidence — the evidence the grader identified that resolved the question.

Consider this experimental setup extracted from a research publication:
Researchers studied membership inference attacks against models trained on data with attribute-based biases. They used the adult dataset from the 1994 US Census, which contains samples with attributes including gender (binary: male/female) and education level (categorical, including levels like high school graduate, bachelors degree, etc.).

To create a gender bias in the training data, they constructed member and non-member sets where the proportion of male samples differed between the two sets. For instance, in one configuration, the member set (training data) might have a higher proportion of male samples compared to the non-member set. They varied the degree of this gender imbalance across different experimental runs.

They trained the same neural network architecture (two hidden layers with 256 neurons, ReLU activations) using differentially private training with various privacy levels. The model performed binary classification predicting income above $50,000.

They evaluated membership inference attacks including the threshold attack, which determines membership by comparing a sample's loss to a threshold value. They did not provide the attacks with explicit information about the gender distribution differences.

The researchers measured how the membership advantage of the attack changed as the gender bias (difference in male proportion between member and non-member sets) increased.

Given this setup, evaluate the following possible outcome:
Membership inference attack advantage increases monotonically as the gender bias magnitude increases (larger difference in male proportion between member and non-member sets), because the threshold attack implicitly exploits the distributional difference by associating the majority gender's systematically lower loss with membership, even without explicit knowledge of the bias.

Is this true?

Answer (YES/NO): NO